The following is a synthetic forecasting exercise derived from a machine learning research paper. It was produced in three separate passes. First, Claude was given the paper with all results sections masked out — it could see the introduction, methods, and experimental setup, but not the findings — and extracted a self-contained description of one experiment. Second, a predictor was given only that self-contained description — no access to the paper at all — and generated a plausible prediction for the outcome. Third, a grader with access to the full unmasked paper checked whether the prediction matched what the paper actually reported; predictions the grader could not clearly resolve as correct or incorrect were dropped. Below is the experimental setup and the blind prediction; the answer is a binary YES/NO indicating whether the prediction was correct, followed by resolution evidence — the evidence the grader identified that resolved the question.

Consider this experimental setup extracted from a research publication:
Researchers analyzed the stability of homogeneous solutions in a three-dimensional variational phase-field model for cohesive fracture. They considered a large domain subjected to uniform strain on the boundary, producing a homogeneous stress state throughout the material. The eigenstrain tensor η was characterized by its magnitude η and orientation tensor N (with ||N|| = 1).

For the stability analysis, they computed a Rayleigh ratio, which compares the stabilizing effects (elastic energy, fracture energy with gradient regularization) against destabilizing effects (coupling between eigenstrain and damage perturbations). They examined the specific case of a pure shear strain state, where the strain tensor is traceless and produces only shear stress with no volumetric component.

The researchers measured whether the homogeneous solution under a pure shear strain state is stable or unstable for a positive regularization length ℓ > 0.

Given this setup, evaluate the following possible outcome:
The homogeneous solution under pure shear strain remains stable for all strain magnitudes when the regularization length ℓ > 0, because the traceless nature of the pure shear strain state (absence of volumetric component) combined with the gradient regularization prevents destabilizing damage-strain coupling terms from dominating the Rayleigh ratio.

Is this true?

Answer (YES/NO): NO